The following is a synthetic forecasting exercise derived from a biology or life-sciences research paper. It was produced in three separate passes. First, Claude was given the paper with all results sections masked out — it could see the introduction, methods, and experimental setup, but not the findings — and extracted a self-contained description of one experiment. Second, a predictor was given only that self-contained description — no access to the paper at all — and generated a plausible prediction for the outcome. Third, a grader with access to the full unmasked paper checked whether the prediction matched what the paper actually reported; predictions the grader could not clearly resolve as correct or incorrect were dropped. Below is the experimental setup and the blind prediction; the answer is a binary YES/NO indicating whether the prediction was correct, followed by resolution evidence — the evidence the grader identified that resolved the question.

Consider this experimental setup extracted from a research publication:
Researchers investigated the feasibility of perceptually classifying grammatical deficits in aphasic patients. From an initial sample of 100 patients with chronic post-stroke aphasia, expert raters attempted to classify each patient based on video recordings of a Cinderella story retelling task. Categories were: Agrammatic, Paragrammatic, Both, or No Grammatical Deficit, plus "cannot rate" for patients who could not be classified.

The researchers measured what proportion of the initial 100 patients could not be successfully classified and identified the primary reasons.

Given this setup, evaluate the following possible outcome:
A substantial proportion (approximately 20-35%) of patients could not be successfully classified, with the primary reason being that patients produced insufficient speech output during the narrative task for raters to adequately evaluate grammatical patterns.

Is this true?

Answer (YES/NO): NO